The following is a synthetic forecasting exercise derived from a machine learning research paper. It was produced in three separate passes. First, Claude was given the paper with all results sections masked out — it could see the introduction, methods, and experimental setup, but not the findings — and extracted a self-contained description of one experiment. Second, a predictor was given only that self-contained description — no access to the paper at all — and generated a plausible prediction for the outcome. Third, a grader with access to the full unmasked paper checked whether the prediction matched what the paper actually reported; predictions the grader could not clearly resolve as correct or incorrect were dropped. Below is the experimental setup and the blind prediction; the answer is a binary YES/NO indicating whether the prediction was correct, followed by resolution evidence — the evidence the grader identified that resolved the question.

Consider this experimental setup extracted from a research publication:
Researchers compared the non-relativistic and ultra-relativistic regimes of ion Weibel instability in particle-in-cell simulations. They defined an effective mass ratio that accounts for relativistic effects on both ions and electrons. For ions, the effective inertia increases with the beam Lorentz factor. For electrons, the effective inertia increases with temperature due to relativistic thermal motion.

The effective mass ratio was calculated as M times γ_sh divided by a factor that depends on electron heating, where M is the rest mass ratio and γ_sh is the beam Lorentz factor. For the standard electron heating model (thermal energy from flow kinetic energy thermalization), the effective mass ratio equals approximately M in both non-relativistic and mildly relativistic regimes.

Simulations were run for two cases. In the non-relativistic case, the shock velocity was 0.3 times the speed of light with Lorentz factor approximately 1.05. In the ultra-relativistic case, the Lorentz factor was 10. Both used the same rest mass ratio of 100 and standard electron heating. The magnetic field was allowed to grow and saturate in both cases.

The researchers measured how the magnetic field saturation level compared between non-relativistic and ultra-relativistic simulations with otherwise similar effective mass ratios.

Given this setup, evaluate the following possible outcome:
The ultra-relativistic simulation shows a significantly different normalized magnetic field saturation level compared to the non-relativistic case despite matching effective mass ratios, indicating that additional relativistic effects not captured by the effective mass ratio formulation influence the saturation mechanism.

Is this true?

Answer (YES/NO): NO